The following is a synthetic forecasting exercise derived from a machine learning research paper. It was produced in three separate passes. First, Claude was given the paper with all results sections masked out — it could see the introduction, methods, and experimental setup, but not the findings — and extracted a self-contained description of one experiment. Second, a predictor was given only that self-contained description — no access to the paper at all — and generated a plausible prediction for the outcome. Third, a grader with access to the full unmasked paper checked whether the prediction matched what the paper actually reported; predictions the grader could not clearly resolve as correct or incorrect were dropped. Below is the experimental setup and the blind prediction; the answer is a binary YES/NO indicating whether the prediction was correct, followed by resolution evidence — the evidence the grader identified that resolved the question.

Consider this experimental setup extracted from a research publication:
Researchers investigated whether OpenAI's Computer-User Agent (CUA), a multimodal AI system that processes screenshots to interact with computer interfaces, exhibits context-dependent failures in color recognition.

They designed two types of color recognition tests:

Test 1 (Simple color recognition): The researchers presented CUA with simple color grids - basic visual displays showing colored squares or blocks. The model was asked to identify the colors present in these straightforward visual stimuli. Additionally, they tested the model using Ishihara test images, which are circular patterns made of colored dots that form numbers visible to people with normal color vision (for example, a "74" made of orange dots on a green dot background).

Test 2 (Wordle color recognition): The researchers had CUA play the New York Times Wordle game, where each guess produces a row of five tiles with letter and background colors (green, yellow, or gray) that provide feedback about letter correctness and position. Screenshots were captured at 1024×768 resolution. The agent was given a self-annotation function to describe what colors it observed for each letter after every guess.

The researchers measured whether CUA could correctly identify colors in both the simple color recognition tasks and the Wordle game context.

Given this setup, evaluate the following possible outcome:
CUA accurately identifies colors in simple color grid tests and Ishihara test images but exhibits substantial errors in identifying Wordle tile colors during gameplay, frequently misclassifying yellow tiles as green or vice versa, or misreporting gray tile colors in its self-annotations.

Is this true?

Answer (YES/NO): YES